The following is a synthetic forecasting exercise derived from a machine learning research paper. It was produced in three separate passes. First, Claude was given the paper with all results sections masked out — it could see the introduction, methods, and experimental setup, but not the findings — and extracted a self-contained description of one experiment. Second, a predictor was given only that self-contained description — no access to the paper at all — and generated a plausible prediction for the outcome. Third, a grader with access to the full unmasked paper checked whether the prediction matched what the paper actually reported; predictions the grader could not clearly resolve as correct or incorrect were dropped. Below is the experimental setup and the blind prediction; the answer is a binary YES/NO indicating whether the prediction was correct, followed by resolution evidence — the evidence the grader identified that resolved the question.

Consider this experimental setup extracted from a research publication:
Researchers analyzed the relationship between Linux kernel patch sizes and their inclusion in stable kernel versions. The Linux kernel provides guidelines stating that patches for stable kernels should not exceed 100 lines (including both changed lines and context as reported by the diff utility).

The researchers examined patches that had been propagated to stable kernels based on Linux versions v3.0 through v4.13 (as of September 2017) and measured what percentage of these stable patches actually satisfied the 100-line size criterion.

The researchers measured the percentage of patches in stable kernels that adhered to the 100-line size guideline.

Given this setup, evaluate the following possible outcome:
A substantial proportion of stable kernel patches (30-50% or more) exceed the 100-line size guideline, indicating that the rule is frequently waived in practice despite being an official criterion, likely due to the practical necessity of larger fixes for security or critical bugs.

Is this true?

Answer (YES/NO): NO